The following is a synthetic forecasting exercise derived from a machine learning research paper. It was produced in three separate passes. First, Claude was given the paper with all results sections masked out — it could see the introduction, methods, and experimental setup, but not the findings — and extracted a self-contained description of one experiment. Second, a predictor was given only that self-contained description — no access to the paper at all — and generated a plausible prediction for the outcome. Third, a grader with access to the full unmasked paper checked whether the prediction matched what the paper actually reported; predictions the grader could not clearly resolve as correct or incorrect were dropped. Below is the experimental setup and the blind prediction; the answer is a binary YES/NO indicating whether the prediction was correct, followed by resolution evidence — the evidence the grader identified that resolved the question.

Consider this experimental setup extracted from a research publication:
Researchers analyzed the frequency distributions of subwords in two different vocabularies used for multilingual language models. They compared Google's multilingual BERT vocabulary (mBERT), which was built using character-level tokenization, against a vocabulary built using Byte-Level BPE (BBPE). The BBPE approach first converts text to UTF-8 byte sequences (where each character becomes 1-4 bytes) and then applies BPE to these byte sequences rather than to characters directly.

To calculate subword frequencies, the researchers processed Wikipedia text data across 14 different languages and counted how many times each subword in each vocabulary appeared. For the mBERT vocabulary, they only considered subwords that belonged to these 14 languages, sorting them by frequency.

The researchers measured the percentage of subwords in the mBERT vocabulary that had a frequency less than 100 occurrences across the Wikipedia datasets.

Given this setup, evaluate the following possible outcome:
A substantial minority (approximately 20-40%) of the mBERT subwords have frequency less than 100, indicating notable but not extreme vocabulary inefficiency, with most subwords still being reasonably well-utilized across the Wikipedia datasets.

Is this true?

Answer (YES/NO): YES